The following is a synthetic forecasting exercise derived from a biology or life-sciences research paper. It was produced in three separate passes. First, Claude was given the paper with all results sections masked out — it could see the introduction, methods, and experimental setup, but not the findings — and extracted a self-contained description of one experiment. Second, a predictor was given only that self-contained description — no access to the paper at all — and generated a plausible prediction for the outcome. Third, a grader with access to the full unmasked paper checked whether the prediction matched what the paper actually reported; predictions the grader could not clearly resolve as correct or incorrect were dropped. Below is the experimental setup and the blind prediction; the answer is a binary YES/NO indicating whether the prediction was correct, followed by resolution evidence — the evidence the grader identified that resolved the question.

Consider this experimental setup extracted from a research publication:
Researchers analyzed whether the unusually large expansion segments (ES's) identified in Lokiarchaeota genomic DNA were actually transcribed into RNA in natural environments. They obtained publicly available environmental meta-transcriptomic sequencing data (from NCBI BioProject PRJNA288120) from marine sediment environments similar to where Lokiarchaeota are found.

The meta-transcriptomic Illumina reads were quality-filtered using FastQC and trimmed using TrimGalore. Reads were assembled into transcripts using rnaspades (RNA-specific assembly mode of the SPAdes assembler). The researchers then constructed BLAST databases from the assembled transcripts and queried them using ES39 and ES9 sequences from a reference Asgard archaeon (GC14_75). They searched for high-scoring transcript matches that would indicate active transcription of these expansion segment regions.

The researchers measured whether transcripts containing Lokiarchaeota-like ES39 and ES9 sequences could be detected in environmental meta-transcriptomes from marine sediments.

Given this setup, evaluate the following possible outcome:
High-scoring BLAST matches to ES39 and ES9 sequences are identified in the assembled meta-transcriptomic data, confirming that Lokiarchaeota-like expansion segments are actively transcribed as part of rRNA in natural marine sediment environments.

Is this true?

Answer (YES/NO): YES